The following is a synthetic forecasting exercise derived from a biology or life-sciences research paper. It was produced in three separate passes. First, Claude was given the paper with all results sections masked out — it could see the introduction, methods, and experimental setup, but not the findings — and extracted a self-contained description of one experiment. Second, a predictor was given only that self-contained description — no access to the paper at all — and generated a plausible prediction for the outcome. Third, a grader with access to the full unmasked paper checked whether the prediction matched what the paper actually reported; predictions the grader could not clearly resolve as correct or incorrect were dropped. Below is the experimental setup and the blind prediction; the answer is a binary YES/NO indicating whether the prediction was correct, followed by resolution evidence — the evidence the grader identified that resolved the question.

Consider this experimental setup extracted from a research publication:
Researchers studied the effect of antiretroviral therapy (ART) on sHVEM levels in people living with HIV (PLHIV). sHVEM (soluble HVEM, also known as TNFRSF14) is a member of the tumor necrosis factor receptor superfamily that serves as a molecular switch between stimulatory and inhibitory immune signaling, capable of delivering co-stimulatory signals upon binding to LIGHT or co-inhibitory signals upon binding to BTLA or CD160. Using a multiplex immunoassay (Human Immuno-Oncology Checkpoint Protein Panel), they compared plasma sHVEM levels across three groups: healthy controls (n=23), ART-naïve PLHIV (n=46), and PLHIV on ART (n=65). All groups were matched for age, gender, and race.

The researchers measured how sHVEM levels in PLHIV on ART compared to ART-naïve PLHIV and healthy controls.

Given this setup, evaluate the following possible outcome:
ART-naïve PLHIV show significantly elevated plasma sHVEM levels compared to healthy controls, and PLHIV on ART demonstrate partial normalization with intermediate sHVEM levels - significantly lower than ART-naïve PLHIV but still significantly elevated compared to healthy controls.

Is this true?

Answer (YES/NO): NO